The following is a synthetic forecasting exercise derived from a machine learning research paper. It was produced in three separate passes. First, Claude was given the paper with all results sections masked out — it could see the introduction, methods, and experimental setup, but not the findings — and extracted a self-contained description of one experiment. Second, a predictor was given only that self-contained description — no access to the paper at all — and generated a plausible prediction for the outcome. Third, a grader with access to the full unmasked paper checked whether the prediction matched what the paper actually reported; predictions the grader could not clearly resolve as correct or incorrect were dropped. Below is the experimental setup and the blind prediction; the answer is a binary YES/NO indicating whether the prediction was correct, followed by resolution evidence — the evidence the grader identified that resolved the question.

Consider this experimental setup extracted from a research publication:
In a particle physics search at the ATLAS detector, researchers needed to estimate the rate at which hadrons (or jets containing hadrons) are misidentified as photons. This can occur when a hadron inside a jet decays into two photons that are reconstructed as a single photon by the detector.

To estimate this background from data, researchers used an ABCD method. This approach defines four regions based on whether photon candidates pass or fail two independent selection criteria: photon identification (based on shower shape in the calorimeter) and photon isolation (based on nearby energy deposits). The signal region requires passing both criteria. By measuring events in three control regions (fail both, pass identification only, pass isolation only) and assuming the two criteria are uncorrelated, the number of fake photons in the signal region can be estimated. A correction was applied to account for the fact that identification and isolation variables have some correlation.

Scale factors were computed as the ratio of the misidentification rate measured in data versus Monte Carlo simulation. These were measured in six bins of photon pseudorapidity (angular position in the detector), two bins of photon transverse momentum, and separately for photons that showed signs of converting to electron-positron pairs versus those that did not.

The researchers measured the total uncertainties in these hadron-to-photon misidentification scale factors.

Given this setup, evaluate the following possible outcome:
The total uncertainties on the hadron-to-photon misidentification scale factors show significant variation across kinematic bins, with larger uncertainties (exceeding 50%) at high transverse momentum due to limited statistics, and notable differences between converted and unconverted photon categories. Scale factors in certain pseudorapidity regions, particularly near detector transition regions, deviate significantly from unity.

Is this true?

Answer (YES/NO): NO